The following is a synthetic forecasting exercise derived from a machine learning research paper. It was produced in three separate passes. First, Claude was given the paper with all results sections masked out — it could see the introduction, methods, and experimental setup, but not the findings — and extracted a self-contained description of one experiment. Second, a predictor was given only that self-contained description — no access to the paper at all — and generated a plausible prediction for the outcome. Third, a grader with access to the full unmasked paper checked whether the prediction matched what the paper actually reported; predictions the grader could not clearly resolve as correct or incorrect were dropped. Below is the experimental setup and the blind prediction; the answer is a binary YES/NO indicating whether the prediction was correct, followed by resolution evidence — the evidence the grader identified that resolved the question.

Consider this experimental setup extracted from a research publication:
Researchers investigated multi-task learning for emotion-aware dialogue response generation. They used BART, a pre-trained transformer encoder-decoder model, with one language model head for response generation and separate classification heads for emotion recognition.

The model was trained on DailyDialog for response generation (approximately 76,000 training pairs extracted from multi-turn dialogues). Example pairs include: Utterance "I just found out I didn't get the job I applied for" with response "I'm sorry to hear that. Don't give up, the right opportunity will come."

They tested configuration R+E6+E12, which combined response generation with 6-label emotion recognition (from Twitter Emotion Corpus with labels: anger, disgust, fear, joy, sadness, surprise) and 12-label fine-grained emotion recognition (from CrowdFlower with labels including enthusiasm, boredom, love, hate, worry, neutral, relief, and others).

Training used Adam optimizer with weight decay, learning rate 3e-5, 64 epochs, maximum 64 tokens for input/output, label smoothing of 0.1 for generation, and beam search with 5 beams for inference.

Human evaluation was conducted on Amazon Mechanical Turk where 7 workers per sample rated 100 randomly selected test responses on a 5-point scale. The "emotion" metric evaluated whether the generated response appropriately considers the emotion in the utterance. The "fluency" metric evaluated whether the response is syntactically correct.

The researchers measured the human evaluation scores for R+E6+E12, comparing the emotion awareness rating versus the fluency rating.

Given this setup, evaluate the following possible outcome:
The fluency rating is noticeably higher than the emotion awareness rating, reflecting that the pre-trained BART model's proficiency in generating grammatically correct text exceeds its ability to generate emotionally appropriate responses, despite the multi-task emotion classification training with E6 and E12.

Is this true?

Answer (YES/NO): NO